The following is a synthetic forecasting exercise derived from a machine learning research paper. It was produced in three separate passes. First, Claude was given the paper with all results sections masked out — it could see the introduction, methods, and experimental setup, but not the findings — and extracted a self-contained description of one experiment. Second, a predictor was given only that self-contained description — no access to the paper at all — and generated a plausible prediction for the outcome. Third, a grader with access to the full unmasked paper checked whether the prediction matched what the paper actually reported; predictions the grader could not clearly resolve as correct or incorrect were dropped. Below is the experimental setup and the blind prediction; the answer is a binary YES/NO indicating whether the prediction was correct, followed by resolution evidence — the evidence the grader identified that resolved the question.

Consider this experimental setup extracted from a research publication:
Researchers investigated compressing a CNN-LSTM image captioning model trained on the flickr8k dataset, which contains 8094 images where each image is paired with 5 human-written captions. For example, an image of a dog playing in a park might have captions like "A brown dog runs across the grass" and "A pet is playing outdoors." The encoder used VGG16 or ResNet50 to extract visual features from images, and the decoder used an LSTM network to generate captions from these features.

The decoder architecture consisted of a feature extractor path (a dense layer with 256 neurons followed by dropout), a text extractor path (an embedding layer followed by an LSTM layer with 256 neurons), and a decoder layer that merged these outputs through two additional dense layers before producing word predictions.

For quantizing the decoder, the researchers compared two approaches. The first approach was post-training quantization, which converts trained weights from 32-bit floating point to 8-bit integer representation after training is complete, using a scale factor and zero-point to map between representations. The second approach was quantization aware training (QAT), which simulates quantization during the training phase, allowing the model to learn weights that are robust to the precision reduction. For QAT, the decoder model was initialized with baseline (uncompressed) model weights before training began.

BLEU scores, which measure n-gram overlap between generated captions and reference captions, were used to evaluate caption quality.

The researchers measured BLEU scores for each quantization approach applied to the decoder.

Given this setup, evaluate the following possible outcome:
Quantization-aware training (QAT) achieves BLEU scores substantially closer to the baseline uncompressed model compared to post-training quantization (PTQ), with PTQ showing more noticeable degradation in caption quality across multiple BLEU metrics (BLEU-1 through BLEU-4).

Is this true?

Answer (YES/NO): NO